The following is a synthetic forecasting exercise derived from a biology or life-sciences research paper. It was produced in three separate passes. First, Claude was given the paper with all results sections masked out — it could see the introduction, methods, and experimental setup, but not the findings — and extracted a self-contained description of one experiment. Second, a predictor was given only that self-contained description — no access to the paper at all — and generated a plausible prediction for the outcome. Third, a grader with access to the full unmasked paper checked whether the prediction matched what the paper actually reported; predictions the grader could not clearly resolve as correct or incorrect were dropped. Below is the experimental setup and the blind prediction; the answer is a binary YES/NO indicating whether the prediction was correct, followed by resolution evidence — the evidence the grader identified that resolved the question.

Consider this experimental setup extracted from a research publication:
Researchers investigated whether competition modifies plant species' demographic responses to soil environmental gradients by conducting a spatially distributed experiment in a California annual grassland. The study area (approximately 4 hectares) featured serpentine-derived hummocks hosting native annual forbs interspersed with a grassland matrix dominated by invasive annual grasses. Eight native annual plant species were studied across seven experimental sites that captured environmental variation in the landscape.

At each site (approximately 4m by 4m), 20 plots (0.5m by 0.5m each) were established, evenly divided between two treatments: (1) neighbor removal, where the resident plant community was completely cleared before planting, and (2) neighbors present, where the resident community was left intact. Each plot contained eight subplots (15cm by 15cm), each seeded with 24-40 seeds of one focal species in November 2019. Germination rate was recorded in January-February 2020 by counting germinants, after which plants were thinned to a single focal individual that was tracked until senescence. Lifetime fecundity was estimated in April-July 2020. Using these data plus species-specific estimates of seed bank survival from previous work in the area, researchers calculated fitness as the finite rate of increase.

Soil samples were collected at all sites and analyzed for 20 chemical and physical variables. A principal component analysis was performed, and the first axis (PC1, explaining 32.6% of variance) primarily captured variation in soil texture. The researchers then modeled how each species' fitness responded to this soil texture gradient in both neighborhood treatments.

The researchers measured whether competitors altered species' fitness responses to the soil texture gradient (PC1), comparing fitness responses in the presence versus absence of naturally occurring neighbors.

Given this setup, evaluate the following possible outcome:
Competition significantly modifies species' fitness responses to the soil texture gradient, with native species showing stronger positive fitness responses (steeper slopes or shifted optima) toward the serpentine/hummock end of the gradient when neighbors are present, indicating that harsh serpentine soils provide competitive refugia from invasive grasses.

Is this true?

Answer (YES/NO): NO